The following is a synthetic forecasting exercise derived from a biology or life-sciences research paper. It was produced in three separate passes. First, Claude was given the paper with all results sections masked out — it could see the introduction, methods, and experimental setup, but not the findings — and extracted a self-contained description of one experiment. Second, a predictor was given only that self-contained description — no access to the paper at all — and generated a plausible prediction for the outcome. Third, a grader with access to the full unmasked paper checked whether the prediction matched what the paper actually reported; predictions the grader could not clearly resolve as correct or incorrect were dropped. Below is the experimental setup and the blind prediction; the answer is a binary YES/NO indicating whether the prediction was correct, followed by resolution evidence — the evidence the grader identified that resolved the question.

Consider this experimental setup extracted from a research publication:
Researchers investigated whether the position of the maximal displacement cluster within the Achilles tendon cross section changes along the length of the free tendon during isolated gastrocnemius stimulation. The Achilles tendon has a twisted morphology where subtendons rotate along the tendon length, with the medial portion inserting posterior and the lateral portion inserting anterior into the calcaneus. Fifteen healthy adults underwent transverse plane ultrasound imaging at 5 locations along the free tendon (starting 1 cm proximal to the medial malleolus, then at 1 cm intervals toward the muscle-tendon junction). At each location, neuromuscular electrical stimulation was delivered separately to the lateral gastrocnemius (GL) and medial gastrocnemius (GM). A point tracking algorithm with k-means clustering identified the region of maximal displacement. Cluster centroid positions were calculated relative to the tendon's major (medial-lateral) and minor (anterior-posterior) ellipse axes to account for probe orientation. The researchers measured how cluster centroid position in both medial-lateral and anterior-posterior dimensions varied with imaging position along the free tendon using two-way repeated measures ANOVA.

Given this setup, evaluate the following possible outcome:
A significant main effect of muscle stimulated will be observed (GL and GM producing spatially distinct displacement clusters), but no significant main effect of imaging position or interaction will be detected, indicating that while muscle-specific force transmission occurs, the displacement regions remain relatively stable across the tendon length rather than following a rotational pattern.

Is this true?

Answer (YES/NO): NO